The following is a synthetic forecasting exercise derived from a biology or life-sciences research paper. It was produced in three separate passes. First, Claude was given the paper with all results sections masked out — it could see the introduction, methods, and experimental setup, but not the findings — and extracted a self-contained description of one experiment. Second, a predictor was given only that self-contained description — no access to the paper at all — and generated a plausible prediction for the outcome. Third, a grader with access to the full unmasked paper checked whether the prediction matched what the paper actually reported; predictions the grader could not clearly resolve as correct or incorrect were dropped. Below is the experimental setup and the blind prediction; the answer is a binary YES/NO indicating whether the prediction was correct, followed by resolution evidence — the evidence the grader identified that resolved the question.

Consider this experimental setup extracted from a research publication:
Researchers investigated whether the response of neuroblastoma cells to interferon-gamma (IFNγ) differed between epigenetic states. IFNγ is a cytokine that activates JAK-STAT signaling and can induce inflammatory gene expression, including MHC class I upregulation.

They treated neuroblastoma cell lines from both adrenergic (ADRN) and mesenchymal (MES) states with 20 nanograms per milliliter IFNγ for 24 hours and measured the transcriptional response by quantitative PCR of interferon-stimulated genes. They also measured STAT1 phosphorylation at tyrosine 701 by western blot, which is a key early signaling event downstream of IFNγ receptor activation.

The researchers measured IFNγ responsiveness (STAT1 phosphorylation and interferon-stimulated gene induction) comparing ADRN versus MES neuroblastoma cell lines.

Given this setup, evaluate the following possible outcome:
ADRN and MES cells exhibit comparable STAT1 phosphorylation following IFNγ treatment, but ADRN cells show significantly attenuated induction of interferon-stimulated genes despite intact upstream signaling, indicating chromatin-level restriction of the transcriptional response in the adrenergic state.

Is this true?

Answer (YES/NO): NO